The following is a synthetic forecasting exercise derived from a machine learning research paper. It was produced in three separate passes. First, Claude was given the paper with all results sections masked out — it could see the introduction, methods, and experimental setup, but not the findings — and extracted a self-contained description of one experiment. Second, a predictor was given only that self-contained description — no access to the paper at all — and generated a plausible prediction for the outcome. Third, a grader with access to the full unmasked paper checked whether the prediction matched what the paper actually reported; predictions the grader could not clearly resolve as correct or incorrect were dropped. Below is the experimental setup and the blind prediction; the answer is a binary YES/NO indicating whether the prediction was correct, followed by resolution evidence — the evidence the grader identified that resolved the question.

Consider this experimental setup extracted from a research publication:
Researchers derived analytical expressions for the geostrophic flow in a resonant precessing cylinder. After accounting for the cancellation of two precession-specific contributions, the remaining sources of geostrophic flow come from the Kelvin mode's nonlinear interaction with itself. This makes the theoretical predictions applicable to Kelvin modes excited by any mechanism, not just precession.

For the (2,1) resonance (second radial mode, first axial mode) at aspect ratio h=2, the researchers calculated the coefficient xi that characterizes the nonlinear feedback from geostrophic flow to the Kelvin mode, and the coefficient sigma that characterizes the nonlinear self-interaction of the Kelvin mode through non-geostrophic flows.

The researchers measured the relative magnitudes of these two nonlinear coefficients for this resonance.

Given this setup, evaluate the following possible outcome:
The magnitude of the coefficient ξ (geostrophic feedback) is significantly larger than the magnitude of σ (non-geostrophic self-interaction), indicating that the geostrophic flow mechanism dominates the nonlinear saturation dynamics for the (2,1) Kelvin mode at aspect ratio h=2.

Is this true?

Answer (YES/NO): NO